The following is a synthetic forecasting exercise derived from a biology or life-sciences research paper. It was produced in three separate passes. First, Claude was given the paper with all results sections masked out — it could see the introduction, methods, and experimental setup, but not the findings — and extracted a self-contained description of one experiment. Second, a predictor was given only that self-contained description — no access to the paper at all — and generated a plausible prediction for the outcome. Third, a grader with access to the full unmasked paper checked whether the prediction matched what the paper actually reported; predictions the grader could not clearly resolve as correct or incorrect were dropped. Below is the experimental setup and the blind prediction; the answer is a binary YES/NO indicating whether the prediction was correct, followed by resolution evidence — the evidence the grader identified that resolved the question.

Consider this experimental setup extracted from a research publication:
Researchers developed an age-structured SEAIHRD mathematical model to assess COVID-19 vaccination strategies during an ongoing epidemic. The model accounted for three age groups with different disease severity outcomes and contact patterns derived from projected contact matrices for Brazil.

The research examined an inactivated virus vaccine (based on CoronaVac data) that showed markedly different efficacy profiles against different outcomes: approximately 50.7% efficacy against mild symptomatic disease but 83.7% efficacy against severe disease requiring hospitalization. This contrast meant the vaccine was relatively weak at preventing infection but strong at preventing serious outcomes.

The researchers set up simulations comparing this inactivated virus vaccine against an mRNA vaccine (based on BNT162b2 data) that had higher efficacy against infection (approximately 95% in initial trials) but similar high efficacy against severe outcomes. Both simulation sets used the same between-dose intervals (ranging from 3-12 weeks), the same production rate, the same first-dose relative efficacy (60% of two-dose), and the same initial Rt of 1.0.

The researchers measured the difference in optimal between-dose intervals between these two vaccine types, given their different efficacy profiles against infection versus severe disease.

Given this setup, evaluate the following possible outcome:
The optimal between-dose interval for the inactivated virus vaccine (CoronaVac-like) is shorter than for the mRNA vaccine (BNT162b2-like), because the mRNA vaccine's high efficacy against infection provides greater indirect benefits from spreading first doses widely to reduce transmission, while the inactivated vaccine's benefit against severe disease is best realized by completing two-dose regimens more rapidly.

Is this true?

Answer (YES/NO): YES